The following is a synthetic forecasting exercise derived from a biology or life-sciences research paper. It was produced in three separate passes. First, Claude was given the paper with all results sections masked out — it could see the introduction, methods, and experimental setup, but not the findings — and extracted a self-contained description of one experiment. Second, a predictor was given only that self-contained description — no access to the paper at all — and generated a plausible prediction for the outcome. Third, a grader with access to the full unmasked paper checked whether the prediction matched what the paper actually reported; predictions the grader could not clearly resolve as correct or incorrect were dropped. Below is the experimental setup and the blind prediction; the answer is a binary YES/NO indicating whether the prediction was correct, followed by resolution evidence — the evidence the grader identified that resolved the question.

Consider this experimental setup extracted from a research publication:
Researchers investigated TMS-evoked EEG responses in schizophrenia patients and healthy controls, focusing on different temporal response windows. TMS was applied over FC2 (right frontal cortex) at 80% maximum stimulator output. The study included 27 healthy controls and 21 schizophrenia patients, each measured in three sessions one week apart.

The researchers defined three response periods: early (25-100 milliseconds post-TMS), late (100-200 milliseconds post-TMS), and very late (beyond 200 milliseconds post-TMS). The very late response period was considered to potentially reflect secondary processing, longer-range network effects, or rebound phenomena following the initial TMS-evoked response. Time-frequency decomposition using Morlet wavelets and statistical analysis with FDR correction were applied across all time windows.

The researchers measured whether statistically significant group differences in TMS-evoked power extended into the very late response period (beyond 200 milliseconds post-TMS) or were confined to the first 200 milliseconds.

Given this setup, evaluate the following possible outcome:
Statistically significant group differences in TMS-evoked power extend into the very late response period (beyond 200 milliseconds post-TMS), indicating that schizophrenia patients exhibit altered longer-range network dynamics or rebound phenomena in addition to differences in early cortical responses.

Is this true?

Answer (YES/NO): YES